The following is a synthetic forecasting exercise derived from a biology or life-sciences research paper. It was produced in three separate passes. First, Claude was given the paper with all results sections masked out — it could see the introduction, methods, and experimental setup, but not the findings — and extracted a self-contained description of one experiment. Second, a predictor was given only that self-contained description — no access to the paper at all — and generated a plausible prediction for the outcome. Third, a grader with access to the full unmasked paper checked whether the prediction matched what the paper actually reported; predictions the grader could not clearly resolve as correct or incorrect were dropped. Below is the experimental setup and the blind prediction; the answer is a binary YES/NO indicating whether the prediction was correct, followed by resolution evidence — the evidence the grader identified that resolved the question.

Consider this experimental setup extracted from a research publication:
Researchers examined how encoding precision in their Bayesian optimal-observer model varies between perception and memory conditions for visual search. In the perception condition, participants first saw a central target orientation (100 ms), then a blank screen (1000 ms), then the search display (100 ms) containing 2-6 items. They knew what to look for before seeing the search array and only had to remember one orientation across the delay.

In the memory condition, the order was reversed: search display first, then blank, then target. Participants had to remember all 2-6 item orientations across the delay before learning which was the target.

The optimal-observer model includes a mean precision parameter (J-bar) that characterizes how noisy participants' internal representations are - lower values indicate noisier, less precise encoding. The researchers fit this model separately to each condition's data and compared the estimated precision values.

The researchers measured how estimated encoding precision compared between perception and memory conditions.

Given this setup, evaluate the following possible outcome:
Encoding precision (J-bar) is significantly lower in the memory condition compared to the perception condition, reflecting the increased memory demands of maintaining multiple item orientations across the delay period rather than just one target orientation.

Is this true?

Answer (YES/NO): YES